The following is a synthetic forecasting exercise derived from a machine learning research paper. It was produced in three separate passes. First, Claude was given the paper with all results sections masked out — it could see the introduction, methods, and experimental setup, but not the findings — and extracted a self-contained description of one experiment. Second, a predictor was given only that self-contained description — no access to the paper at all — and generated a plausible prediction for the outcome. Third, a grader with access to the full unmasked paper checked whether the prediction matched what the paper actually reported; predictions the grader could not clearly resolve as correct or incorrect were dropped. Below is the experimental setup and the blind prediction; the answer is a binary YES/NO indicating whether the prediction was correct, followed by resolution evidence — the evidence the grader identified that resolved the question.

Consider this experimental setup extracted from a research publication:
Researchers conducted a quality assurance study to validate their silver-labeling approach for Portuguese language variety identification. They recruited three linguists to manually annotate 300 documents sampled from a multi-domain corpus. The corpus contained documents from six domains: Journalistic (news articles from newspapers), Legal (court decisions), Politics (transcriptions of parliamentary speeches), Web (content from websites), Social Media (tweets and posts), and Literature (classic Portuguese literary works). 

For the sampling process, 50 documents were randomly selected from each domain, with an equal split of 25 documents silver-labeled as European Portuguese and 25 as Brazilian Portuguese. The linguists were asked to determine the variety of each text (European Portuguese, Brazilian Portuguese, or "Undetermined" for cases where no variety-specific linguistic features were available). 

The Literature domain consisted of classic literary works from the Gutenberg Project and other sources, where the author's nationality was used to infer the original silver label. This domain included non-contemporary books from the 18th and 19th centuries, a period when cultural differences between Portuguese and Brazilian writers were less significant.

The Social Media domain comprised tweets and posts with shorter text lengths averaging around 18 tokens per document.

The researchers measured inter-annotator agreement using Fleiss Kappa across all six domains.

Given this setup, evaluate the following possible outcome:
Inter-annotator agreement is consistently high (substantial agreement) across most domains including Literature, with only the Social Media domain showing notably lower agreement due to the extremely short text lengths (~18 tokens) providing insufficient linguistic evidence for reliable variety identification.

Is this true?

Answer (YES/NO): NO